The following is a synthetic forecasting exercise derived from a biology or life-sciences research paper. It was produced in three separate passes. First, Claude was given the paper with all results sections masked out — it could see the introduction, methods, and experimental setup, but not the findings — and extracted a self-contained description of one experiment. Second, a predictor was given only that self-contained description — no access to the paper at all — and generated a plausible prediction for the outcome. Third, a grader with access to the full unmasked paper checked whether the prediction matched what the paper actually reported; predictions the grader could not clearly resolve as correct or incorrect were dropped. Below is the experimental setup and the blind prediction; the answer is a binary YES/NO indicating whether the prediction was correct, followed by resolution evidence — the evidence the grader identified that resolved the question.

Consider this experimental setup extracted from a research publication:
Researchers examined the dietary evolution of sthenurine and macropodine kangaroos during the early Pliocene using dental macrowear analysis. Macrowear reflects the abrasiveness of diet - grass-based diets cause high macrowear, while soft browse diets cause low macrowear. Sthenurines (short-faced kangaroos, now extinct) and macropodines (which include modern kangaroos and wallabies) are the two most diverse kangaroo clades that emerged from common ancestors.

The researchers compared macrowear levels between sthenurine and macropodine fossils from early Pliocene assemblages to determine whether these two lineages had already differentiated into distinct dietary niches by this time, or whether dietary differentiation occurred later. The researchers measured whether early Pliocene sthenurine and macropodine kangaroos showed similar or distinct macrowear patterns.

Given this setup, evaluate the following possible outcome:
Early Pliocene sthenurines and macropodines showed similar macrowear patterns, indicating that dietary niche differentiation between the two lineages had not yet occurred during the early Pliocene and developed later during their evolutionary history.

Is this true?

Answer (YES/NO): NO